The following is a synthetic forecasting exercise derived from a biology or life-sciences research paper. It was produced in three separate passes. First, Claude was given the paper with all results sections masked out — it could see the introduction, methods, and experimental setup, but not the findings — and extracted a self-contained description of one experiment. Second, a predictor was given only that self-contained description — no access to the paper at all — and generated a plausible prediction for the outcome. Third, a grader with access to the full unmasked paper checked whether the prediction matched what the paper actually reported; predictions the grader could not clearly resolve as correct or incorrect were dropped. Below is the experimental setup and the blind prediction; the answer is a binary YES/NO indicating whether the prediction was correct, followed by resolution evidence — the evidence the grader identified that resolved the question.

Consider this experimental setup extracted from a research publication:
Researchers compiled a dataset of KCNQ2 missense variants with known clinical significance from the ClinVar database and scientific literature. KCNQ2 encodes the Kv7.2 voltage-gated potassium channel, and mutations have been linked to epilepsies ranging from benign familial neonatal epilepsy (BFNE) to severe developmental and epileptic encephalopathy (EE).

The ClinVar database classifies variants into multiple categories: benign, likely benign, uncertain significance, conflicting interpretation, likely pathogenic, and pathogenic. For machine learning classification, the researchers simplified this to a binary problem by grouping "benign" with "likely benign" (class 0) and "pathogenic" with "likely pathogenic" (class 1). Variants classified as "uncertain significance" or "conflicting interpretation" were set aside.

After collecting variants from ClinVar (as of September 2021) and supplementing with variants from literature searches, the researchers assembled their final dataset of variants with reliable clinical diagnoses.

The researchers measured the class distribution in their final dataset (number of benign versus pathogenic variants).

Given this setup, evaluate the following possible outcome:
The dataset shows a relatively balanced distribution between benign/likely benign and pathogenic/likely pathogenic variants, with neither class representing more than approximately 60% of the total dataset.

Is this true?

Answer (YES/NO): NO